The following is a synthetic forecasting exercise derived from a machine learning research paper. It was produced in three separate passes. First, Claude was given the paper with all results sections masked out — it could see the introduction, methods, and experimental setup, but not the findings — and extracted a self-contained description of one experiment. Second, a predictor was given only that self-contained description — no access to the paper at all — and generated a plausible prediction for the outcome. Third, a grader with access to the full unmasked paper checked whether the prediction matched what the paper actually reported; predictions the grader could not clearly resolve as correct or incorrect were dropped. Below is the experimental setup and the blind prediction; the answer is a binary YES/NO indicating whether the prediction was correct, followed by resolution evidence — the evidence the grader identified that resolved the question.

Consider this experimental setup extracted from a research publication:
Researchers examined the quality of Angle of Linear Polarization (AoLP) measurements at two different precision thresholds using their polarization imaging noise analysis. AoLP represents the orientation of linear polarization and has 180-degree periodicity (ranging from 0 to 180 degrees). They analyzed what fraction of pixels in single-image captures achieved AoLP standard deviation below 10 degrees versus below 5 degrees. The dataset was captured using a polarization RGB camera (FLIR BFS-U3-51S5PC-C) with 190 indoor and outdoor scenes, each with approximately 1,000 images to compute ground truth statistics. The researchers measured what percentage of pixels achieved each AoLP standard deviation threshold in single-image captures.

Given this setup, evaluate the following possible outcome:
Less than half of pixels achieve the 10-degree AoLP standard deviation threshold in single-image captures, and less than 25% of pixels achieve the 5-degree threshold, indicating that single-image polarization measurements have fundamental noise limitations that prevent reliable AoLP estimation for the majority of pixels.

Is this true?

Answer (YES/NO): YES